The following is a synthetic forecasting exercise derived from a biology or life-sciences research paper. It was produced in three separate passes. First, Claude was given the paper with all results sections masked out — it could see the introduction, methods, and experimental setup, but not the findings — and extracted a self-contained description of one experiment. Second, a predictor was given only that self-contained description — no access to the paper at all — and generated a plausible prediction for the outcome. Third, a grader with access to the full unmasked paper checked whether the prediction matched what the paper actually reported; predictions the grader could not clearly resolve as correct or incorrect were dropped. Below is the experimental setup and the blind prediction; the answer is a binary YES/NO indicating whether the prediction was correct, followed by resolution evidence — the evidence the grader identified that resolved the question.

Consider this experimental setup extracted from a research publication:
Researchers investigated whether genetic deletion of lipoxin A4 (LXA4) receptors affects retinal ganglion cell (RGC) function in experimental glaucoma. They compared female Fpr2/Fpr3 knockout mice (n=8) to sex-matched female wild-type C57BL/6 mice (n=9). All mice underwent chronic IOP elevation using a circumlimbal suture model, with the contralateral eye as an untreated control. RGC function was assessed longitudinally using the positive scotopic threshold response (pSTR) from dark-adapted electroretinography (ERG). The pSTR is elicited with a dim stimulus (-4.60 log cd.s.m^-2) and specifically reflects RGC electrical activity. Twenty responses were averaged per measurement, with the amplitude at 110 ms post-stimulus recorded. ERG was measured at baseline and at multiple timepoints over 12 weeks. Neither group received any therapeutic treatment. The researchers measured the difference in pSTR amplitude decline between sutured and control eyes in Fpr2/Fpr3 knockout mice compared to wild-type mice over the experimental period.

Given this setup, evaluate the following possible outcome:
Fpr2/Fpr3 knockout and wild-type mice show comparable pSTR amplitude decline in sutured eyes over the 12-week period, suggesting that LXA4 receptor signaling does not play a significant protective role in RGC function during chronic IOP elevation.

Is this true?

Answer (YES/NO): NO